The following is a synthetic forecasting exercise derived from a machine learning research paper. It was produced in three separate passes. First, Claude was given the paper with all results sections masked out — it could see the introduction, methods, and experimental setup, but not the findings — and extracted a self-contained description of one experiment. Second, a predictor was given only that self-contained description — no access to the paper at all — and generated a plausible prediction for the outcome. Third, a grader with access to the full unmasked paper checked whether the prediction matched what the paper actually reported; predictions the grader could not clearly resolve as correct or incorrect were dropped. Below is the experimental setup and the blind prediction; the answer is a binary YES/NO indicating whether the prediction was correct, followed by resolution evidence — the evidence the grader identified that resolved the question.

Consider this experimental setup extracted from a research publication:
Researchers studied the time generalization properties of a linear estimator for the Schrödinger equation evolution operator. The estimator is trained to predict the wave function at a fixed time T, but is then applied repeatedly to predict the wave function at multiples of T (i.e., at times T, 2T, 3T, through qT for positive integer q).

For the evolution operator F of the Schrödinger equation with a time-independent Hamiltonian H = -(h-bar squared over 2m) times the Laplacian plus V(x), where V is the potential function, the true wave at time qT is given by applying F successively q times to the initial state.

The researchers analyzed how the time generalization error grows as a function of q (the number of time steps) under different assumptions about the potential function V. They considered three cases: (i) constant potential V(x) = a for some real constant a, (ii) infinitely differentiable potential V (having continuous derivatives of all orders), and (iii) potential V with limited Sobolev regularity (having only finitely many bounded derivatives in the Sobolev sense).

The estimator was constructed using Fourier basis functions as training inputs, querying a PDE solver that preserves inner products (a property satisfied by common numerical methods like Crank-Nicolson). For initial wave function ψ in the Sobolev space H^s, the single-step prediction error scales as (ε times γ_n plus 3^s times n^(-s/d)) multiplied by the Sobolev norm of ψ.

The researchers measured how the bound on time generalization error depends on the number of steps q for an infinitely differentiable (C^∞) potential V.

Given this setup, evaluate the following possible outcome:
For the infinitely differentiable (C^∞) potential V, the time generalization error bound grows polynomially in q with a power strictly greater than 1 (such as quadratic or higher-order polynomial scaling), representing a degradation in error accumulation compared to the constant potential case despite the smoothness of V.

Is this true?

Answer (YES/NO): YES